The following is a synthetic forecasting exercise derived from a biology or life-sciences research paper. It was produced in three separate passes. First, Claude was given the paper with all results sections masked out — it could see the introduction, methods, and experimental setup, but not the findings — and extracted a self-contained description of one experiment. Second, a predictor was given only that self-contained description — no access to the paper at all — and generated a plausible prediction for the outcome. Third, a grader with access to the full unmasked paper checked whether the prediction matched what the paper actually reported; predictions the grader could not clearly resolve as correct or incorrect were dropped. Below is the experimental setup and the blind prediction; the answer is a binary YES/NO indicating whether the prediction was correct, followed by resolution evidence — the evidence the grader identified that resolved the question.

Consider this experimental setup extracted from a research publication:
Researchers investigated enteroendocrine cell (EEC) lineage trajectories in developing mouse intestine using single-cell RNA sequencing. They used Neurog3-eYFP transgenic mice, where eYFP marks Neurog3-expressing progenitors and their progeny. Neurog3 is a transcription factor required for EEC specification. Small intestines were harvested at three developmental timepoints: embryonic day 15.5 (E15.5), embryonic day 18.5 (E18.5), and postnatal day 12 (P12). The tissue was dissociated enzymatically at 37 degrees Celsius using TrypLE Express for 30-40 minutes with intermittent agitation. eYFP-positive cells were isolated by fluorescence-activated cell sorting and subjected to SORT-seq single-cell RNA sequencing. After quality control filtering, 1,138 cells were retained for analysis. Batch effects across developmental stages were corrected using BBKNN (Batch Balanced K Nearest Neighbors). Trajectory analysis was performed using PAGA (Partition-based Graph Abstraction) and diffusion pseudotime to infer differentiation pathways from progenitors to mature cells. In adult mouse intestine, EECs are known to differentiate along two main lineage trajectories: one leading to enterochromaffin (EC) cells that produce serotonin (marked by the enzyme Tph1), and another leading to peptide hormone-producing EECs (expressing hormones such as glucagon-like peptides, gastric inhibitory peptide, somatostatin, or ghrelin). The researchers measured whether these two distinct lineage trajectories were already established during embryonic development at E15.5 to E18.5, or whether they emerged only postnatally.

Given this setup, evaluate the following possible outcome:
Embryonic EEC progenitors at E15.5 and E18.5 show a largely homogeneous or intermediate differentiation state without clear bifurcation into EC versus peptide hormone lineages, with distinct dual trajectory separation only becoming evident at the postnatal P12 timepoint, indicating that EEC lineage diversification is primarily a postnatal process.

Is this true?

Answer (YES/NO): NO